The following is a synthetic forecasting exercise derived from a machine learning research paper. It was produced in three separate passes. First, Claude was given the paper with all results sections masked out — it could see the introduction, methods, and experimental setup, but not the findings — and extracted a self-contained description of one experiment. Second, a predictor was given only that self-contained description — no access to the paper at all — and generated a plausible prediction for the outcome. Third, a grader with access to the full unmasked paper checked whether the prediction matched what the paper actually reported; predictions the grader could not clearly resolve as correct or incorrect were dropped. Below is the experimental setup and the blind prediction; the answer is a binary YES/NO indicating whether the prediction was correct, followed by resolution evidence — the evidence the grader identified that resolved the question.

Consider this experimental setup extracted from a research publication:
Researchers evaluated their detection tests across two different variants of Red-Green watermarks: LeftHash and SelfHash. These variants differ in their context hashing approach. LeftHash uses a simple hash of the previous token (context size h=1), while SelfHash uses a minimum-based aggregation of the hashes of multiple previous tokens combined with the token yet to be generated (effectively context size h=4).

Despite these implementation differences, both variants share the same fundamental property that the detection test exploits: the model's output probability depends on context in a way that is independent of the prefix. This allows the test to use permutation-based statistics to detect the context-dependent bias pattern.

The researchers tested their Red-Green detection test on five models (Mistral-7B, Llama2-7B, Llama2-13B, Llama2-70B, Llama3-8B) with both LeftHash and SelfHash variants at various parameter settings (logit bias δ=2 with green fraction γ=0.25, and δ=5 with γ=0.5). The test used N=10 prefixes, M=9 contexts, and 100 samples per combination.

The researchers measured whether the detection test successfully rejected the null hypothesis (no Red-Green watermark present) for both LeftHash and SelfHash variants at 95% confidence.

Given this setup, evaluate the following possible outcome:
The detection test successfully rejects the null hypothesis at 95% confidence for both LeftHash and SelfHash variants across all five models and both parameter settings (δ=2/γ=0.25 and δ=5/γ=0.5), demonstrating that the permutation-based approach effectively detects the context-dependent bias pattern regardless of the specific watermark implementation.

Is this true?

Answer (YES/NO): YES